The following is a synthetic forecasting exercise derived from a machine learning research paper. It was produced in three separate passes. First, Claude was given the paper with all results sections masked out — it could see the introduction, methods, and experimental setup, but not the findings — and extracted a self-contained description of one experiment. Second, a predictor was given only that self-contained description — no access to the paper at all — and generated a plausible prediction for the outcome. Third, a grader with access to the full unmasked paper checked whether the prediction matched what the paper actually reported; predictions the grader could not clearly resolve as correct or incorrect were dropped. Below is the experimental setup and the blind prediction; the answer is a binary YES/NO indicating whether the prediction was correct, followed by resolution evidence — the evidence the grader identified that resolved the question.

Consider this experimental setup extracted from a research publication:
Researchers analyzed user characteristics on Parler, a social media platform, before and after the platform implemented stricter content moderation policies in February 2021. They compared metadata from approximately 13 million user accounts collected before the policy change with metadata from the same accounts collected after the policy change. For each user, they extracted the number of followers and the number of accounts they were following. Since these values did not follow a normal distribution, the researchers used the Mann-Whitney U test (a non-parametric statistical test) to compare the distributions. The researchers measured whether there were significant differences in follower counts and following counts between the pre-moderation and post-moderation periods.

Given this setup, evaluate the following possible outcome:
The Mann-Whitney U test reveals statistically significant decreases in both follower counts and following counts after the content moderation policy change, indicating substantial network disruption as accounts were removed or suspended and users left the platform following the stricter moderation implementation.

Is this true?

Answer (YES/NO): NO